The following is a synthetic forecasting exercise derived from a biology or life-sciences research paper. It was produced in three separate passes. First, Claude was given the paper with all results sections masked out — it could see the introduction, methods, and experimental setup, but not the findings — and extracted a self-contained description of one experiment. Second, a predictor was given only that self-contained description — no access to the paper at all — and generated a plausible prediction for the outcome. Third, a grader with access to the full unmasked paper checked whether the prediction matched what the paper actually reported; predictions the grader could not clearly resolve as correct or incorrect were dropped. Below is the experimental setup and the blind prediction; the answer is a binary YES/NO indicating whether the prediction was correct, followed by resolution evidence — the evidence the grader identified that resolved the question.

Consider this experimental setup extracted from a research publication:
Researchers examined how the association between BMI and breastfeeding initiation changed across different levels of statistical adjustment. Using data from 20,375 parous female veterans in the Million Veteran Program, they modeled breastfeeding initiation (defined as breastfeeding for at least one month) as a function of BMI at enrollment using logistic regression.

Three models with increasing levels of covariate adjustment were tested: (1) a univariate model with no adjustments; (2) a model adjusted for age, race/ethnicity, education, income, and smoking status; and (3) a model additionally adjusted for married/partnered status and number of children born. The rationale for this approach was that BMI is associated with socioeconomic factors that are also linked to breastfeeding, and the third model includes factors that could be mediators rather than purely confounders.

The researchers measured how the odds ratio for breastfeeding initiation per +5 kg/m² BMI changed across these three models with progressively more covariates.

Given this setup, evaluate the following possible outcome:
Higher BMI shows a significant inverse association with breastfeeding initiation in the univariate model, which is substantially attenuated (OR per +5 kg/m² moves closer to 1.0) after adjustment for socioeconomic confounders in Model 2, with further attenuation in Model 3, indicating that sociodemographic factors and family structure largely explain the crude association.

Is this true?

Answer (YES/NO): NO